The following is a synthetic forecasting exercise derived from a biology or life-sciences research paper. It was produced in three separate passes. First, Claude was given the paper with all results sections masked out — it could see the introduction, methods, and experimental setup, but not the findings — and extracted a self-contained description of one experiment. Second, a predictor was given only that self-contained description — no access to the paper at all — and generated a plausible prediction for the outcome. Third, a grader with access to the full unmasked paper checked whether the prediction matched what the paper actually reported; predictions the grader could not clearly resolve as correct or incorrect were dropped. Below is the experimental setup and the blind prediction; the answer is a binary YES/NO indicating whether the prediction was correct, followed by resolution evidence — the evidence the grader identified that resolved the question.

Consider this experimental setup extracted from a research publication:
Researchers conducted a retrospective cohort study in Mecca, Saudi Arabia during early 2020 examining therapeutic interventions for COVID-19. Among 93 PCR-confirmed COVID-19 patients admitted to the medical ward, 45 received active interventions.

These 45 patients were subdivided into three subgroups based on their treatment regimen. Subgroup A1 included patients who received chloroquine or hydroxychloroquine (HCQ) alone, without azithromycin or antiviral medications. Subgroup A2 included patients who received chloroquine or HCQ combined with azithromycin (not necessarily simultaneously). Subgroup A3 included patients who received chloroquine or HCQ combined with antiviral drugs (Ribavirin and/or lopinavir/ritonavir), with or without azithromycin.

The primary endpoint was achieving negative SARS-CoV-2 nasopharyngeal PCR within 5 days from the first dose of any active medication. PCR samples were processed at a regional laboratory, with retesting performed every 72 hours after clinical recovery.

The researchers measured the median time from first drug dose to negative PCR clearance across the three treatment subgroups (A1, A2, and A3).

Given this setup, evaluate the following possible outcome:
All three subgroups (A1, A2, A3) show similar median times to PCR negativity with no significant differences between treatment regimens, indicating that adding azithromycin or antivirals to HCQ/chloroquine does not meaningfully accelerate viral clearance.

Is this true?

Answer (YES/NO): NO